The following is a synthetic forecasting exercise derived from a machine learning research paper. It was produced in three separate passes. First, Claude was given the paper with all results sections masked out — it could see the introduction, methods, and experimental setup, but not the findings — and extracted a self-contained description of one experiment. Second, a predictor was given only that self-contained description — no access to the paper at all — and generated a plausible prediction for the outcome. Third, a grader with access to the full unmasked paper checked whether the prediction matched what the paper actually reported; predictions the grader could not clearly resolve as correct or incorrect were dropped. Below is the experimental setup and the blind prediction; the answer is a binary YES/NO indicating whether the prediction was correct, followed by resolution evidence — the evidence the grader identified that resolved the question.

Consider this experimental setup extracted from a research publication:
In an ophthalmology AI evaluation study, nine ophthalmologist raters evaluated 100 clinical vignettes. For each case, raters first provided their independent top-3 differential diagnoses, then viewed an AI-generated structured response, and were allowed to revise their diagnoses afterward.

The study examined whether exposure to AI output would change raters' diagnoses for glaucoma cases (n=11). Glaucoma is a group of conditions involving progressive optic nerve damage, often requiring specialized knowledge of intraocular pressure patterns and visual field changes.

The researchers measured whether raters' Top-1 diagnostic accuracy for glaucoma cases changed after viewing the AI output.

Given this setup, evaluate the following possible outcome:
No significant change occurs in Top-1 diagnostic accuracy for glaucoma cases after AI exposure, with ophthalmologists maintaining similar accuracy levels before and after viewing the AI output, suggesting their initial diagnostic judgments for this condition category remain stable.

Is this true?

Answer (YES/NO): YES